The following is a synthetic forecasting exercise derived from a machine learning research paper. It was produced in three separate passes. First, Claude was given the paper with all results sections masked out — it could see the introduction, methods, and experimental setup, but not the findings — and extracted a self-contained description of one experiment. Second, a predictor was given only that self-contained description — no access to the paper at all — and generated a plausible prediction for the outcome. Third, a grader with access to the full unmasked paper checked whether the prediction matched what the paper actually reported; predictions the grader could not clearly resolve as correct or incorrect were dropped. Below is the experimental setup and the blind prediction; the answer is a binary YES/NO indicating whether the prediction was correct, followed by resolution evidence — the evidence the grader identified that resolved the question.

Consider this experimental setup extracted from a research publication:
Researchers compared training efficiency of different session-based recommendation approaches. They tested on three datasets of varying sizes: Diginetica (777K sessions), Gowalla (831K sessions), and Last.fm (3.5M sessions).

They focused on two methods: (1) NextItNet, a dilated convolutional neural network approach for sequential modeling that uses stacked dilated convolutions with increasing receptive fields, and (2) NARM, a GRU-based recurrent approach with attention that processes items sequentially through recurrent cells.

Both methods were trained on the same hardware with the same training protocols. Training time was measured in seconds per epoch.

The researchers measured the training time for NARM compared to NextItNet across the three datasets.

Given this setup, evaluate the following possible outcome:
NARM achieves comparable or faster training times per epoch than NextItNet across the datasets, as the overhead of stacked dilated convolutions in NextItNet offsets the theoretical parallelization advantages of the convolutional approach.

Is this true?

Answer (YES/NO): NO